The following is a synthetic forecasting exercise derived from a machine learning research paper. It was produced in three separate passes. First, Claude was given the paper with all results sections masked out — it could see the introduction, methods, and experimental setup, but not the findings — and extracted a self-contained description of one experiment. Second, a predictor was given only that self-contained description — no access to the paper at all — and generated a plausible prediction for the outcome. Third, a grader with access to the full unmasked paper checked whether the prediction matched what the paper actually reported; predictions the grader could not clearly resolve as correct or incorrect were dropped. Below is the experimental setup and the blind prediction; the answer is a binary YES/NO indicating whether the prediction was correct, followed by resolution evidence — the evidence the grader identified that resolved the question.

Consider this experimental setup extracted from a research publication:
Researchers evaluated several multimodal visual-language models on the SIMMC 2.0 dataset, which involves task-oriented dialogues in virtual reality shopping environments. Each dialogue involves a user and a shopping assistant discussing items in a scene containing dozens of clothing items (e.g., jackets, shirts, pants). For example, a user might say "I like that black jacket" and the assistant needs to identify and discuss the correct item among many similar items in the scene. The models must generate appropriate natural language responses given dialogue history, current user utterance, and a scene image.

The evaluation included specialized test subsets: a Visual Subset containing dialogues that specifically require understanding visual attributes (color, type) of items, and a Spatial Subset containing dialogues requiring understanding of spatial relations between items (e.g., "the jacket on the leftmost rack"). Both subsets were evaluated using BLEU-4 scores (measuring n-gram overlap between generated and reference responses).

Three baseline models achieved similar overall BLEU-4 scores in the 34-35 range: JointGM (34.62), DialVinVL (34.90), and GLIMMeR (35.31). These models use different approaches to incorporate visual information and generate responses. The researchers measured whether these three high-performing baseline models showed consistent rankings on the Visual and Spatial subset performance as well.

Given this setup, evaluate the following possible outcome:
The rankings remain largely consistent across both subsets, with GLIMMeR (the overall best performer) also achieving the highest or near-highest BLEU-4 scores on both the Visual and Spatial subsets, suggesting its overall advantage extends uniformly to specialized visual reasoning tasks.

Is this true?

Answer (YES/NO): YES